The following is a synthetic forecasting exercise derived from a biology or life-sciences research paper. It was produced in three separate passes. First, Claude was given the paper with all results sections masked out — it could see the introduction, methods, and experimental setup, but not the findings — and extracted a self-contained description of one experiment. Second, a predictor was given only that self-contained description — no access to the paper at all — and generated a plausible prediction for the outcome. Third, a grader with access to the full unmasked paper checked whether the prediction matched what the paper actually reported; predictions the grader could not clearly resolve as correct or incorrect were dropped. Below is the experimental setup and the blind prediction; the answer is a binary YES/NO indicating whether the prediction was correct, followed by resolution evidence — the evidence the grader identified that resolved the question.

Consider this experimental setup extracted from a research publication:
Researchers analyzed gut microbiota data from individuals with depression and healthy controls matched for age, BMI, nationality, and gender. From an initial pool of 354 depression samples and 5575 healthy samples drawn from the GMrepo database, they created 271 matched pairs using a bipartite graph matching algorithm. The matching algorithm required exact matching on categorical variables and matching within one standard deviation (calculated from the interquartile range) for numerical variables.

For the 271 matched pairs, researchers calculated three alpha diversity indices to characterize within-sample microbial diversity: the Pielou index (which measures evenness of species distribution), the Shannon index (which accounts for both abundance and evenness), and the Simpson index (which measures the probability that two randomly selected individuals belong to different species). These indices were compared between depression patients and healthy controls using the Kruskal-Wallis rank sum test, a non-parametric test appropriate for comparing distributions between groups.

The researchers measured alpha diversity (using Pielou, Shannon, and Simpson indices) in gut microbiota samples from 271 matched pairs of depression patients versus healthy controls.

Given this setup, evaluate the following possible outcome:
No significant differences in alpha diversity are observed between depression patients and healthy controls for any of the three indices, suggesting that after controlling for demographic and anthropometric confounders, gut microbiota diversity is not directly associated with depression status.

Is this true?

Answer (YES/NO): NO